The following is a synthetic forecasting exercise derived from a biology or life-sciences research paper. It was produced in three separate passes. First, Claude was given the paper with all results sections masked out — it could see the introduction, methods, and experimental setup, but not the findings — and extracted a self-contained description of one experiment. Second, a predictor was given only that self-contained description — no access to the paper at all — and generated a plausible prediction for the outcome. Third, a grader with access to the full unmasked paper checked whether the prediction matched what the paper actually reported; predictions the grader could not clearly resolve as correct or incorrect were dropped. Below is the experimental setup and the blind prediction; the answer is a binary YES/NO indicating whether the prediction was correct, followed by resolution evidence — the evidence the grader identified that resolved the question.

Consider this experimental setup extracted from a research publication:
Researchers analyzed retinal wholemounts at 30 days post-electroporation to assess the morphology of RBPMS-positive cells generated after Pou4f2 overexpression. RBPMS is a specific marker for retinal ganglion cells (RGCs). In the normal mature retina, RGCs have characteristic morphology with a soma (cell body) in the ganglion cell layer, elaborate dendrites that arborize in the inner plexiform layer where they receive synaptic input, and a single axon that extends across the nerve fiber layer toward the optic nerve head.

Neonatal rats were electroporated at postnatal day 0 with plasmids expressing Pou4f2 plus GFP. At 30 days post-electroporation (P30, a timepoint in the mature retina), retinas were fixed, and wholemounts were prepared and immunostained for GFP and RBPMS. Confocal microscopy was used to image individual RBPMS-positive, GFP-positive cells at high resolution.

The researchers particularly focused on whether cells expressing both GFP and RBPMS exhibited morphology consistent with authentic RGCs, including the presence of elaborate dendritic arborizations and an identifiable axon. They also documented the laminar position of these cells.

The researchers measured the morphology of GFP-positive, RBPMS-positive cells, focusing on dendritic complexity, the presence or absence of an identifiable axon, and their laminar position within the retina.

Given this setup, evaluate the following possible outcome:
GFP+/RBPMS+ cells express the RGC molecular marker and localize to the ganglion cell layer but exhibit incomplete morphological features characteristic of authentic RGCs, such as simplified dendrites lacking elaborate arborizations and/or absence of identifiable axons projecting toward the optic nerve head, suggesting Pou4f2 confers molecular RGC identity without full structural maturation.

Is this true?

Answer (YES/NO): NO